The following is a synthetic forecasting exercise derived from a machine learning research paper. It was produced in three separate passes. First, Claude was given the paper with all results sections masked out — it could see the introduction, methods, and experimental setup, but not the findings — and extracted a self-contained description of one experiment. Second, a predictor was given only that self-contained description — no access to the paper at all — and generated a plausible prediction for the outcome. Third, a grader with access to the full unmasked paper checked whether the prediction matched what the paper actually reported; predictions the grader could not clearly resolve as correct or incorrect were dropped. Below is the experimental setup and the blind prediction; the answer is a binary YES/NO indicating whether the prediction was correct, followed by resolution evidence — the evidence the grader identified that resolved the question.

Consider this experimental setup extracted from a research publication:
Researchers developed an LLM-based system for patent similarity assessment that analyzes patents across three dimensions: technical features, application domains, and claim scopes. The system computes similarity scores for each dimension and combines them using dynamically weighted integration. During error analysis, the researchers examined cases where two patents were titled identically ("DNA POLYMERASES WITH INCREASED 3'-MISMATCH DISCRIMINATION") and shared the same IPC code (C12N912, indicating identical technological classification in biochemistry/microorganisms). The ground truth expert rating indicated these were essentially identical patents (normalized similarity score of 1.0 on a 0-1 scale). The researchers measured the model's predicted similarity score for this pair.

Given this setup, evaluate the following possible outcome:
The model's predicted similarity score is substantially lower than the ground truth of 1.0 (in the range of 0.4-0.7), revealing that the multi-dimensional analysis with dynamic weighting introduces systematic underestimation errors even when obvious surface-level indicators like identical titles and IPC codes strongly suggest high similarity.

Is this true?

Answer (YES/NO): YES